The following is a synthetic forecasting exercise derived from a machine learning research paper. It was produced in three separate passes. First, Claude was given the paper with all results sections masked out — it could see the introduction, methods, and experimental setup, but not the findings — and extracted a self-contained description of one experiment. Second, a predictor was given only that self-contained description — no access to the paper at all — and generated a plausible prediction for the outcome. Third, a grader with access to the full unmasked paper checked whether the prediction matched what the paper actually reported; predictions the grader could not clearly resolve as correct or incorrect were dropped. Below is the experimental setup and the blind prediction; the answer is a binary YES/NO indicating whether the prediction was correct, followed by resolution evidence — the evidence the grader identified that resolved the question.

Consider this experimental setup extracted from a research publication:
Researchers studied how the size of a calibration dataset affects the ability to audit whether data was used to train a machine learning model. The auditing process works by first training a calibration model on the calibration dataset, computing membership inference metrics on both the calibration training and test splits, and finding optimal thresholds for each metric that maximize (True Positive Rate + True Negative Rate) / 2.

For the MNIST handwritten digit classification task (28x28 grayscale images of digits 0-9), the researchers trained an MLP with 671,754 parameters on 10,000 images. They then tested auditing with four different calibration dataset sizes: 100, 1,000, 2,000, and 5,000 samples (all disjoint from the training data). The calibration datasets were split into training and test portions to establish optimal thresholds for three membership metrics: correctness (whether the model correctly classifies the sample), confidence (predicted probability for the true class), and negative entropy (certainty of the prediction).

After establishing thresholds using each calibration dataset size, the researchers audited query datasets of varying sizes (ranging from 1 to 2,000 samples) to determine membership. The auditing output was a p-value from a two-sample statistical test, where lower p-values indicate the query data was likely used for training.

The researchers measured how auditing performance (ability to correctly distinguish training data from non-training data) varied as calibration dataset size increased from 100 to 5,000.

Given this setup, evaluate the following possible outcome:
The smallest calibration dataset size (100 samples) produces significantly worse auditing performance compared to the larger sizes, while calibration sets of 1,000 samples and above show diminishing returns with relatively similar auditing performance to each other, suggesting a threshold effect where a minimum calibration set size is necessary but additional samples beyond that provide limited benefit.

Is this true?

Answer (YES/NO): NO